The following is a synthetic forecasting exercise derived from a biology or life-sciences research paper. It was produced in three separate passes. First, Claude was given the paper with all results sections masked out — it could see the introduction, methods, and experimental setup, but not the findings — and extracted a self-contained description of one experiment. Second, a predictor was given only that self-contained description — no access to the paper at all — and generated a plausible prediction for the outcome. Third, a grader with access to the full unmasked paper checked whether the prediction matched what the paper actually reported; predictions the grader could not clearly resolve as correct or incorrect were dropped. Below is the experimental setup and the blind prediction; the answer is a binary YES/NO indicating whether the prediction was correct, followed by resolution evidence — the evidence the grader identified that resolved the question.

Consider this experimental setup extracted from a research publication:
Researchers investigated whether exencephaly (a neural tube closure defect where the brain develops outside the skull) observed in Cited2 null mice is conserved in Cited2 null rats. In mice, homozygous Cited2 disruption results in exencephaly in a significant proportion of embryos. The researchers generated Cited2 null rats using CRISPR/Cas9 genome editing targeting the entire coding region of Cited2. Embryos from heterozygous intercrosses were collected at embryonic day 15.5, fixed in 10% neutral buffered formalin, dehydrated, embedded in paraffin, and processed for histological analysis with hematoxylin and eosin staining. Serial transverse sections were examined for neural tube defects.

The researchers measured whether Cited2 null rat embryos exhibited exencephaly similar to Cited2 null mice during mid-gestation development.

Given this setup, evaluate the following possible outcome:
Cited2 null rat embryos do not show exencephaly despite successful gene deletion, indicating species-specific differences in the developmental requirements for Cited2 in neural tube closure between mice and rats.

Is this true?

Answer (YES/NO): YES